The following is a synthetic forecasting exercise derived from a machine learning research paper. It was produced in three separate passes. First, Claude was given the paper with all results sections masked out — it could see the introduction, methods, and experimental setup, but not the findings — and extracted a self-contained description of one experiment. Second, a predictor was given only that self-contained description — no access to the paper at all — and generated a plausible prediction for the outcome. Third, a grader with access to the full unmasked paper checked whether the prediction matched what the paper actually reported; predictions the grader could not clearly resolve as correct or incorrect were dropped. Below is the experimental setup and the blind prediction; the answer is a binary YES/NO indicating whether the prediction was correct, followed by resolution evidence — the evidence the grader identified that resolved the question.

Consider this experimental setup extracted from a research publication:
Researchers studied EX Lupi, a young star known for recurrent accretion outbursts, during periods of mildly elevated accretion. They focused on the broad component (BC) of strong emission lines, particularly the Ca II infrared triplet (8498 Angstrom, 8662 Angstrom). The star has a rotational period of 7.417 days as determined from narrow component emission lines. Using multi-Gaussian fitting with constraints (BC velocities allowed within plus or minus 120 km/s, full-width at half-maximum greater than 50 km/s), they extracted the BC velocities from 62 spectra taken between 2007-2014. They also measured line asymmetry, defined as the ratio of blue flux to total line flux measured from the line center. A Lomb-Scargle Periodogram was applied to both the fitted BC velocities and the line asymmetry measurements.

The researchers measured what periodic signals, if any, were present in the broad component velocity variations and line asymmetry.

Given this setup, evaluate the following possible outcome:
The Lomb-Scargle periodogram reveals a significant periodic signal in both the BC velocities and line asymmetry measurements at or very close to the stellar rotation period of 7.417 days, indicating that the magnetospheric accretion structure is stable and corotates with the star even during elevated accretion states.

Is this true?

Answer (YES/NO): NO